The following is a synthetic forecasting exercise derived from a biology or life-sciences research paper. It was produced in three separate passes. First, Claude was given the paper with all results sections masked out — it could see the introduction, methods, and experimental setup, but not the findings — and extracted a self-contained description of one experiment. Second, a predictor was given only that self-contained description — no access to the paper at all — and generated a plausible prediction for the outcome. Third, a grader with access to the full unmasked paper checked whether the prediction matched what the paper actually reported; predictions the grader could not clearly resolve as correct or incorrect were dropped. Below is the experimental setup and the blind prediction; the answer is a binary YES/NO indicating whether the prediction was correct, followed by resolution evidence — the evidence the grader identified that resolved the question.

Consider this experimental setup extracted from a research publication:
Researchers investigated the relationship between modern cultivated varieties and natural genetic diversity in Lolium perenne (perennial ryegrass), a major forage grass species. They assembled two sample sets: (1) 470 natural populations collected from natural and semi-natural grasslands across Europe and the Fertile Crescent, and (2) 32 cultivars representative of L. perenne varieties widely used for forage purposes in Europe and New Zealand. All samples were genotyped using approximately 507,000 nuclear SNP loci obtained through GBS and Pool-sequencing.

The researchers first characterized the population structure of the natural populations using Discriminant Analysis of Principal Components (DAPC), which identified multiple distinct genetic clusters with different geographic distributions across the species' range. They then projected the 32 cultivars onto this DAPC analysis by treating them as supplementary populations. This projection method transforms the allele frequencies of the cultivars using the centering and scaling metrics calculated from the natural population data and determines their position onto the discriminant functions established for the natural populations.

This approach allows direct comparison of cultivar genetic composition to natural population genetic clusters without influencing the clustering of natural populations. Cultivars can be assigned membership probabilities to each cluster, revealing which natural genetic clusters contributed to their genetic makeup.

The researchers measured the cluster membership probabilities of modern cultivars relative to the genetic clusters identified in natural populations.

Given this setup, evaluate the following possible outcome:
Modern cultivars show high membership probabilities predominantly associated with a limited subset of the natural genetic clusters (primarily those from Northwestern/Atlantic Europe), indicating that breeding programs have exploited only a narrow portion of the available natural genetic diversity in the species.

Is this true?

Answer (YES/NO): YES